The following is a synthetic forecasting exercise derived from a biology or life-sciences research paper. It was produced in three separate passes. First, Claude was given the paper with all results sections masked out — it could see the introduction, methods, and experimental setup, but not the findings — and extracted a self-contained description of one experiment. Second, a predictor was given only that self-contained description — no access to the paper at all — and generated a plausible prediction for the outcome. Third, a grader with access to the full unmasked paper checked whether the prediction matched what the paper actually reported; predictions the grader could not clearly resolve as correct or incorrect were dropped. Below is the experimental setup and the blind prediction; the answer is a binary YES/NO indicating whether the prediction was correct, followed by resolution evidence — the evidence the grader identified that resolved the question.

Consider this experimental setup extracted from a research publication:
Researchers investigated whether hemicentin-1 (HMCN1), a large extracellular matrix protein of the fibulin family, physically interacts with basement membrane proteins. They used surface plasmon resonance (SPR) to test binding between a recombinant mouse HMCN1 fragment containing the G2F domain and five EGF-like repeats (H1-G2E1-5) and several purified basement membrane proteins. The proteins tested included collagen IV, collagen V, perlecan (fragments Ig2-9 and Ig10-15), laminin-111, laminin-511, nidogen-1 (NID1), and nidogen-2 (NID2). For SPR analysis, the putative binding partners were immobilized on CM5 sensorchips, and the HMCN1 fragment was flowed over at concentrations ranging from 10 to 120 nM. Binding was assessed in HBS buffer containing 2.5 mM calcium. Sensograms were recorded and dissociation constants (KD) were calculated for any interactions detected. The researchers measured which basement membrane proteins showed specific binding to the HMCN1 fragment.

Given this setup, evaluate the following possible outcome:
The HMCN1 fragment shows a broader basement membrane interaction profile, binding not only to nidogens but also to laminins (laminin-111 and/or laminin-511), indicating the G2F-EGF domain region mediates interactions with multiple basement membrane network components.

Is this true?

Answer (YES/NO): NO